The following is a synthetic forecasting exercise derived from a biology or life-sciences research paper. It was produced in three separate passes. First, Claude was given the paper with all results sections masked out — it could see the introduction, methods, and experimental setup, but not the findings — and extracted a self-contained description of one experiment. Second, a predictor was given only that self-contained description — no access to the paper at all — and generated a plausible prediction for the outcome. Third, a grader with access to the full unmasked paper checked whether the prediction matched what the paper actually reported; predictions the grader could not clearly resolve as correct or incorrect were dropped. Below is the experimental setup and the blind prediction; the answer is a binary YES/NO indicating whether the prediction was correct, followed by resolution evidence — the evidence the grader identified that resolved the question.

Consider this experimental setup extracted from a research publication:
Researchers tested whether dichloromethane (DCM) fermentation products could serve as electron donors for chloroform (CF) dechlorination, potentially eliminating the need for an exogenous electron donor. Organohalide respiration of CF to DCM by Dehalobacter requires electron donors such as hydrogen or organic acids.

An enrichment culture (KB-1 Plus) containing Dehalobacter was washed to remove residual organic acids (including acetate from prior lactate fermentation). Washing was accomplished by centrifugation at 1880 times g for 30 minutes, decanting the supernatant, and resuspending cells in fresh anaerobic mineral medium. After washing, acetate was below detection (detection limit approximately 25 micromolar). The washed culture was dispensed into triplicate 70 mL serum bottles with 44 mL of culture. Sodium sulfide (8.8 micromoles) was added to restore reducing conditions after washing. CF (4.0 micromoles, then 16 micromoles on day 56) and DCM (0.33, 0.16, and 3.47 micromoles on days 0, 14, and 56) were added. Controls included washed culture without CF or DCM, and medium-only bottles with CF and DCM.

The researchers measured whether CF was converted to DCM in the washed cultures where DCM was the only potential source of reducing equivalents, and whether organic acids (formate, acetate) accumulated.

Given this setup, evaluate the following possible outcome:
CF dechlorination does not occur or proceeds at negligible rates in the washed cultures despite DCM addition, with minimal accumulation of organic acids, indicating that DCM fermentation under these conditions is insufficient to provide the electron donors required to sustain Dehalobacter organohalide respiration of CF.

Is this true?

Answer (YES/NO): NO